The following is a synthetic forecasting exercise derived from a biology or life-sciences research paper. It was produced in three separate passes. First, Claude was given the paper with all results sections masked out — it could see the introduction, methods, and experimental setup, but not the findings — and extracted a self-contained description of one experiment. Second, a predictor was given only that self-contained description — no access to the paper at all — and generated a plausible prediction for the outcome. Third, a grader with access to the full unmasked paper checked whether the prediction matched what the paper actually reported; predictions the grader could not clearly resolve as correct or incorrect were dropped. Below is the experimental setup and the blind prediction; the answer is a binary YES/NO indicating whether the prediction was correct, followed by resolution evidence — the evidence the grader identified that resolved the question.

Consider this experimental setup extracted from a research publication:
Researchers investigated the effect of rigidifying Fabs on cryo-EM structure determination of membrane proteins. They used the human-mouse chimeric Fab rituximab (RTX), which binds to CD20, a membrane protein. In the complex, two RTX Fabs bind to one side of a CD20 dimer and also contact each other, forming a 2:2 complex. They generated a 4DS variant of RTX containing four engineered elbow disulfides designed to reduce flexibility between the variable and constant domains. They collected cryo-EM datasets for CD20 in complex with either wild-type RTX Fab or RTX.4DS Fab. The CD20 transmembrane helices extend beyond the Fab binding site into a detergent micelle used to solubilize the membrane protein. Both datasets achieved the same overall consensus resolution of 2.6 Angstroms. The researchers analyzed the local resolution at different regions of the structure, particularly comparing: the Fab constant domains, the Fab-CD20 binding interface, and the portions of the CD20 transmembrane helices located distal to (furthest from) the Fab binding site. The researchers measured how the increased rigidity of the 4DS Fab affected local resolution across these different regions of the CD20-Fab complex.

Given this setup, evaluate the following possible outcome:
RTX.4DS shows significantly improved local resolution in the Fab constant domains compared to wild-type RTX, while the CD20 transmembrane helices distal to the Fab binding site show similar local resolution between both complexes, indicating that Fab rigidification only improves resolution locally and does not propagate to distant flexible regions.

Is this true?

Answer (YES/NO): NO